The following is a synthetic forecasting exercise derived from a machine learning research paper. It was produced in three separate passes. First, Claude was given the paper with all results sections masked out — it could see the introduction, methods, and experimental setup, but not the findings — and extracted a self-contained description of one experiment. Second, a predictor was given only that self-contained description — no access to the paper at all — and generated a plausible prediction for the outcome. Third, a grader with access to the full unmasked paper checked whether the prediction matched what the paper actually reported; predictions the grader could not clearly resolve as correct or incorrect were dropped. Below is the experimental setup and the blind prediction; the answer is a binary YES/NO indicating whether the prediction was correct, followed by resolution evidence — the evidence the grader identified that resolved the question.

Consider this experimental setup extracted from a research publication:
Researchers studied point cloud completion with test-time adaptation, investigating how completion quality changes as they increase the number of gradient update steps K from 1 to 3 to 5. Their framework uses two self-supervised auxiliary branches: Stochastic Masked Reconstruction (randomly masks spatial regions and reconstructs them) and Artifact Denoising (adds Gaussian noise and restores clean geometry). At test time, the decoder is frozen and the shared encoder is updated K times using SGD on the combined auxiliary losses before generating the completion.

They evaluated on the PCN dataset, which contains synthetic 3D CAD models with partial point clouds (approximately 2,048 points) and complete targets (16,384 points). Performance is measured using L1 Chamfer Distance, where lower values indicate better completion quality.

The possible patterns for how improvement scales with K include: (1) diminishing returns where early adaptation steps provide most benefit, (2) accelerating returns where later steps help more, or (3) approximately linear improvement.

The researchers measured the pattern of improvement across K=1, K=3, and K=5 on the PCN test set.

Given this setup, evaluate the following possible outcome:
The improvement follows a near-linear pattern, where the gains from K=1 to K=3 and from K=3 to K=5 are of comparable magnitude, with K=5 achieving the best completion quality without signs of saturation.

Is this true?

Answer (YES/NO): NO